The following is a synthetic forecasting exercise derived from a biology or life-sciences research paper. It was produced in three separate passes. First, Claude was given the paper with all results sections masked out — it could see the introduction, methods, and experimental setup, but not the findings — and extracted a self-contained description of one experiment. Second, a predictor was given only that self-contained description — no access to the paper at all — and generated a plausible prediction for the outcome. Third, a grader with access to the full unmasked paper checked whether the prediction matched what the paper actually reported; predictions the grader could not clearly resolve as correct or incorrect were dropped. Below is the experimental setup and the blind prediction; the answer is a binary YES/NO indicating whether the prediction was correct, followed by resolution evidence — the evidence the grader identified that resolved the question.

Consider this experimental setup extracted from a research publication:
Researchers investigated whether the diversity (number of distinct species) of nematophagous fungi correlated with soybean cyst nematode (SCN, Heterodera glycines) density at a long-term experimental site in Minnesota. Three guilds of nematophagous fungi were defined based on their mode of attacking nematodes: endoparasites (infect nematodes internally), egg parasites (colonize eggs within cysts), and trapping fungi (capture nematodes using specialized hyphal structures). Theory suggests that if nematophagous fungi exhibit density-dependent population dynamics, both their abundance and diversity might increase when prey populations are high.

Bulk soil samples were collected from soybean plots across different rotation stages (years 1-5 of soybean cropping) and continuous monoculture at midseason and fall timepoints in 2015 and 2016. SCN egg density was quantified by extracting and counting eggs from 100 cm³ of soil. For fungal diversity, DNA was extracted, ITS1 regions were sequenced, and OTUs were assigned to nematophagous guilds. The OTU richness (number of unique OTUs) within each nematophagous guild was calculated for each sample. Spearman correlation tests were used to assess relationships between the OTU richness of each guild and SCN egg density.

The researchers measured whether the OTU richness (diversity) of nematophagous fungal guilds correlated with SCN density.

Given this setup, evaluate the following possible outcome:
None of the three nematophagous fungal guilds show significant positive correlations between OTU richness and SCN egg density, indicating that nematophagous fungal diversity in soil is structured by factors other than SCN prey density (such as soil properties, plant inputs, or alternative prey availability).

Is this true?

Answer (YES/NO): NO